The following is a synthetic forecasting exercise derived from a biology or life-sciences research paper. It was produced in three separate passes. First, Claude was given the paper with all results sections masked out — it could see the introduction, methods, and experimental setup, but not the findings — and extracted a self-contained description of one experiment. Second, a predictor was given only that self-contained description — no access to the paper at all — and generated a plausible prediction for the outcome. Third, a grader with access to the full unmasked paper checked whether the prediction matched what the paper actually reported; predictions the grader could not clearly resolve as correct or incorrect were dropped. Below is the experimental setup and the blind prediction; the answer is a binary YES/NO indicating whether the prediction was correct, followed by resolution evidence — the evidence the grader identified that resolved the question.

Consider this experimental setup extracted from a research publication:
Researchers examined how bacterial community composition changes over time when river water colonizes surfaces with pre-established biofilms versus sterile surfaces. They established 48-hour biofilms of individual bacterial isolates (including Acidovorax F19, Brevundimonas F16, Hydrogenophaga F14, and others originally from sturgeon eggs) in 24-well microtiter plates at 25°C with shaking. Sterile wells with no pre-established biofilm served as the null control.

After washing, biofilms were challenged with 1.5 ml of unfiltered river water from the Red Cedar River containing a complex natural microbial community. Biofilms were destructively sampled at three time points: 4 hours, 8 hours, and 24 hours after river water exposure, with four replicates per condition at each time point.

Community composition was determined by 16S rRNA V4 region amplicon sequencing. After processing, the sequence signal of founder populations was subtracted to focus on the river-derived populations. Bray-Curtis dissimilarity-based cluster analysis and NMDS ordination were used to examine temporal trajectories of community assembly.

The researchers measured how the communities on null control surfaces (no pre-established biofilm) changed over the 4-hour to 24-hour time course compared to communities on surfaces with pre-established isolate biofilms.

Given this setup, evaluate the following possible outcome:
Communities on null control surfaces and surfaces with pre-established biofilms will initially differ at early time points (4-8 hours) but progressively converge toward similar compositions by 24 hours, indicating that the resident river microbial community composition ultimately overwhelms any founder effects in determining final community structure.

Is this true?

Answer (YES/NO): NO